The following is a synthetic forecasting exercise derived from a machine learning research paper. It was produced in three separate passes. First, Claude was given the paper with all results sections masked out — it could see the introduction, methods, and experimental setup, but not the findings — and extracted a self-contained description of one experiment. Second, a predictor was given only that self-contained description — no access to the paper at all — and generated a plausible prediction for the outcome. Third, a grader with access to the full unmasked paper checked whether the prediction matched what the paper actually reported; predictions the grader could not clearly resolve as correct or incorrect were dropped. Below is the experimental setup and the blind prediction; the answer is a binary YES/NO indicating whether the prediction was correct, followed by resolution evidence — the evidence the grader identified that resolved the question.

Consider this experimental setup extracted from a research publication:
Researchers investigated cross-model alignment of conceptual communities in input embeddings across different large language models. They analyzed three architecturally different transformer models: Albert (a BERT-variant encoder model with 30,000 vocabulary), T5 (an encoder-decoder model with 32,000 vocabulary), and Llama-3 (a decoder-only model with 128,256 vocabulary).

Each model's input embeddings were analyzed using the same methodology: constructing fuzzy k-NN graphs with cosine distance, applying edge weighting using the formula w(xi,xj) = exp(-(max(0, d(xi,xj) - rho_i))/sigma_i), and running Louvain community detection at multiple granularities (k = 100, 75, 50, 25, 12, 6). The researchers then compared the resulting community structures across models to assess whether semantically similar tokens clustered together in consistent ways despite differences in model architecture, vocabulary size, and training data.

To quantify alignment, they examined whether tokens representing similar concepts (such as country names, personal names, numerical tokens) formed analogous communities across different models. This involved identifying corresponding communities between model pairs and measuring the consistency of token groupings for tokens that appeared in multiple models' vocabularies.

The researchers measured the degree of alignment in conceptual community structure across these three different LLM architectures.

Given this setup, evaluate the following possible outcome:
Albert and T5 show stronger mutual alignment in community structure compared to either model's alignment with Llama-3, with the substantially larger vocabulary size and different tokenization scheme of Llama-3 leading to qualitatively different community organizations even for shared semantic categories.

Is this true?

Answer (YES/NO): NO